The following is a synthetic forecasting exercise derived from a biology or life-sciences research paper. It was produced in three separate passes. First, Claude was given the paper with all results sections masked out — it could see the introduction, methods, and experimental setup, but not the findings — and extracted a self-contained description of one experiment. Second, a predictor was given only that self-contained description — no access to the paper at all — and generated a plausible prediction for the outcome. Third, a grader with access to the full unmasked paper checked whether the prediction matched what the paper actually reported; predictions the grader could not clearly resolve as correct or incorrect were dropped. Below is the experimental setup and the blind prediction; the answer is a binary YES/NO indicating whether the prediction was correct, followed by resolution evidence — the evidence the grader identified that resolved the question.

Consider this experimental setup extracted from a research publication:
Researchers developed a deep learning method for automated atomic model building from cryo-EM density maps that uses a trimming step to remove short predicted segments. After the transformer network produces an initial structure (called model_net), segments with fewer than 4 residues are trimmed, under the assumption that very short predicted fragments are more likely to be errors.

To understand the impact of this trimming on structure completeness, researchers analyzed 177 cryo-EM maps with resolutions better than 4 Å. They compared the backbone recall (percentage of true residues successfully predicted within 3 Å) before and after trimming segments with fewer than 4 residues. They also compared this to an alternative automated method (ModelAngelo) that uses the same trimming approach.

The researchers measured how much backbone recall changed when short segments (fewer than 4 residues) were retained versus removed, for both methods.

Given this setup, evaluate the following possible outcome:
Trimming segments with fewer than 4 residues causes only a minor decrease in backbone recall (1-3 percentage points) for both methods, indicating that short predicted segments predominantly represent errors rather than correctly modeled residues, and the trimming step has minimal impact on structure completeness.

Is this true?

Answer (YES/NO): NO